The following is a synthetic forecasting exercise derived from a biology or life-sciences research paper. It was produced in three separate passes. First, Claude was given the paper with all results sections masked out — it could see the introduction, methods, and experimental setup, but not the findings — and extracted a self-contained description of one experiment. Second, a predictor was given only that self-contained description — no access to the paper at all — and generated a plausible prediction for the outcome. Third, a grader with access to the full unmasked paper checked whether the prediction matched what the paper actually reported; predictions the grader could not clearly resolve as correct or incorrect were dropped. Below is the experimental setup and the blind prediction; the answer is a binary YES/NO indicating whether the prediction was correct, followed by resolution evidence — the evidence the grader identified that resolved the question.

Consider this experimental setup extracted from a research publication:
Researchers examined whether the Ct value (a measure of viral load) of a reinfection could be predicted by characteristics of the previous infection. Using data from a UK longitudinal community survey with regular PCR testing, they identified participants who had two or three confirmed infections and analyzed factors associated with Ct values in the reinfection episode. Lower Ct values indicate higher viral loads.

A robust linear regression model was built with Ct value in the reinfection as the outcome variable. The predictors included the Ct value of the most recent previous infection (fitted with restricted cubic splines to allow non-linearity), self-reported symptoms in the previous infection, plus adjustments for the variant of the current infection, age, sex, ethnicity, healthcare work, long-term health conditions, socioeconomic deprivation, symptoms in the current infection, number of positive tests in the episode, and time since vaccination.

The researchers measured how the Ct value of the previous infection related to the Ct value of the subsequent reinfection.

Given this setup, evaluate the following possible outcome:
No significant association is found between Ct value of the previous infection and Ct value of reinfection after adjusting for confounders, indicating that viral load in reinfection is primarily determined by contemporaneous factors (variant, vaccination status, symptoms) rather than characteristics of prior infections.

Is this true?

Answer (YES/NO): NO